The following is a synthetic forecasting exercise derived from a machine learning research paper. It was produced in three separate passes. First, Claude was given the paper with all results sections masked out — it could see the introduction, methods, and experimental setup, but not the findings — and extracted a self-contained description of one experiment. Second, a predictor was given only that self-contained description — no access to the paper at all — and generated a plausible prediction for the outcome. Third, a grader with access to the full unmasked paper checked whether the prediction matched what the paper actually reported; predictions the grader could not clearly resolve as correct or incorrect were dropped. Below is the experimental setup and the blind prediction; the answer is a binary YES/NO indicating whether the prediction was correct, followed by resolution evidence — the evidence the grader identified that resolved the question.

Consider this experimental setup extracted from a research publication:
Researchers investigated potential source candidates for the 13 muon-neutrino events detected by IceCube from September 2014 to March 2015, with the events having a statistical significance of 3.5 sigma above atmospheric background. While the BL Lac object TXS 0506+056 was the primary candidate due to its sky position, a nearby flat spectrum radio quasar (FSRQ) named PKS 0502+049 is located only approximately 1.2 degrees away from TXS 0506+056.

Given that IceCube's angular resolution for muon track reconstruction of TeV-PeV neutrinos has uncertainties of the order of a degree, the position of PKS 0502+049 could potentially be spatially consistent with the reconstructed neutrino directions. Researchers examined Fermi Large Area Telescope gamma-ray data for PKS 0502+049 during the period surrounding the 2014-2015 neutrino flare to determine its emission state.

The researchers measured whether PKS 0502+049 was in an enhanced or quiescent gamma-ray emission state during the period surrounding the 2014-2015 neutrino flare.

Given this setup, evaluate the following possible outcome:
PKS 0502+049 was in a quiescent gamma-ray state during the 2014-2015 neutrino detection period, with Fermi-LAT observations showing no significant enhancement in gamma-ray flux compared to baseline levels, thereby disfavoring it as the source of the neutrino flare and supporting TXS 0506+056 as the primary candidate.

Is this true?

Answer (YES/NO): NO